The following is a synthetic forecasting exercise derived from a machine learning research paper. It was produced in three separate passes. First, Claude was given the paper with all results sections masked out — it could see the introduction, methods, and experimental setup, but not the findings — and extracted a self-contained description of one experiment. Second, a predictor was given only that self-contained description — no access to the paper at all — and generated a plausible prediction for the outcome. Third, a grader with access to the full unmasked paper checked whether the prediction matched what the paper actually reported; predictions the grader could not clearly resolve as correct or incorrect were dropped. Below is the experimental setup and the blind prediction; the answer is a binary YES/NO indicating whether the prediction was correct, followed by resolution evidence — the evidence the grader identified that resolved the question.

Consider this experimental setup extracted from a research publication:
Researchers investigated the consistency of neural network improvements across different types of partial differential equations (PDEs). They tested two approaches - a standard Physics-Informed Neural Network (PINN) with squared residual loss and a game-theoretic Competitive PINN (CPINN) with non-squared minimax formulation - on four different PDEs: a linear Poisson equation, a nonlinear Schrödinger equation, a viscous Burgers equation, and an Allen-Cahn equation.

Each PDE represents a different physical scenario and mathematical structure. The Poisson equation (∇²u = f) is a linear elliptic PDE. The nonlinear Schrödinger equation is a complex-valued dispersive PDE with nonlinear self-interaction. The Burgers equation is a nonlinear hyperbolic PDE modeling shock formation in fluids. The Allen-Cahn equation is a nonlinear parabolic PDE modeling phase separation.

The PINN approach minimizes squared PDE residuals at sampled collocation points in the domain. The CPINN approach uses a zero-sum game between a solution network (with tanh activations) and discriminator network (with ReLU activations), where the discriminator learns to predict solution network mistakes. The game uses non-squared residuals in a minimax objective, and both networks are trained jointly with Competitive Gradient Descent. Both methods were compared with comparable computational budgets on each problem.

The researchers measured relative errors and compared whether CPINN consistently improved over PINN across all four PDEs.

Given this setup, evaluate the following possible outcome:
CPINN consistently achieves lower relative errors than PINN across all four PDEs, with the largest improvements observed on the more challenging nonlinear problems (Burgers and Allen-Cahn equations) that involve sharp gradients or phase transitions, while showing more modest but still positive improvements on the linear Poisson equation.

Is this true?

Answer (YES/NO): NO